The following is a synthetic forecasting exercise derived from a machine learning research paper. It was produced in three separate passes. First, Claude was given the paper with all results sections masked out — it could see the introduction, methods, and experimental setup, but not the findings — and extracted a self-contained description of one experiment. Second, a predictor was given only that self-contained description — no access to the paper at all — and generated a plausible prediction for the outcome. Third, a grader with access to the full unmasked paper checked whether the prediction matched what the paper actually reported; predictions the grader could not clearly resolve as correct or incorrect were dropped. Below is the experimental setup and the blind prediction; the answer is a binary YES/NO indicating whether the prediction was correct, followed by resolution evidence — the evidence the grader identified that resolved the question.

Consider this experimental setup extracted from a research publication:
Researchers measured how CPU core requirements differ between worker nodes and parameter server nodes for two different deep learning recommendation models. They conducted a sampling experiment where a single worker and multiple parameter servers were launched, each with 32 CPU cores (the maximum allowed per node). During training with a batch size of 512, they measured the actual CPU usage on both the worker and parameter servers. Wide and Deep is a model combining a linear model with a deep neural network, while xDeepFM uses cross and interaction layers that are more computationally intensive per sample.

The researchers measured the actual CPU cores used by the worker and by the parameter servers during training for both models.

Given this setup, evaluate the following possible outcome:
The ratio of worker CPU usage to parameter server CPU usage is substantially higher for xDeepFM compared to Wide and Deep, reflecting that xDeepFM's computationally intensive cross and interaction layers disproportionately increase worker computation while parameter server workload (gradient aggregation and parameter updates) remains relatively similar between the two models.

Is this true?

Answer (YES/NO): NO